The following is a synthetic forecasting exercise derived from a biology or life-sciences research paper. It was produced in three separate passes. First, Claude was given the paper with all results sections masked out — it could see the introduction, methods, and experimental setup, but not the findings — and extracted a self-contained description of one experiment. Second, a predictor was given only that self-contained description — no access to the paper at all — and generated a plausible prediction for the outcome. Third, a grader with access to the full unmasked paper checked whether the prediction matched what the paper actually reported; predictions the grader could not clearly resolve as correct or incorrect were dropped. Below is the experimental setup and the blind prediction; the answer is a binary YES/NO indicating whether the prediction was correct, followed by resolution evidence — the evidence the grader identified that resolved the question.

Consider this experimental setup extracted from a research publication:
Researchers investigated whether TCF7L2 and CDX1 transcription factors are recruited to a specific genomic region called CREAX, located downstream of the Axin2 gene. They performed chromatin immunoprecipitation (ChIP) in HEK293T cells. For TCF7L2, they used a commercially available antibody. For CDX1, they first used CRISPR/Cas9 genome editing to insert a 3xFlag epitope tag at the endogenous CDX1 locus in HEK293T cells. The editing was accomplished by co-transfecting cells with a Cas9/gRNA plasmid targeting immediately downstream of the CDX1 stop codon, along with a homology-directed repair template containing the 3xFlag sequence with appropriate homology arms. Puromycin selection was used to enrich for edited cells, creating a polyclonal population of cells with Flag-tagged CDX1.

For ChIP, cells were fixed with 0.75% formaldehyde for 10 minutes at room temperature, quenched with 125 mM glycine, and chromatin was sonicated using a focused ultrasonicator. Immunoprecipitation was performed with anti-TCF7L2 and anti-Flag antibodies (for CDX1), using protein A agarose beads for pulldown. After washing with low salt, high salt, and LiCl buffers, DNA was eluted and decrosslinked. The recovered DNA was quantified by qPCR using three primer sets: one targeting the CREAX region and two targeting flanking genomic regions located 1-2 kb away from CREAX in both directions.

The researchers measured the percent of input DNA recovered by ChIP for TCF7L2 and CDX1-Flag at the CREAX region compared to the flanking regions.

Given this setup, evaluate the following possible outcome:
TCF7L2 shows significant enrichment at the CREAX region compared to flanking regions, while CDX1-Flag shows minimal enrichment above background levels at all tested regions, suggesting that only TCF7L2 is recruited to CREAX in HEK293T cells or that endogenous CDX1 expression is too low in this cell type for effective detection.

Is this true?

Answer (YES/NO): NO